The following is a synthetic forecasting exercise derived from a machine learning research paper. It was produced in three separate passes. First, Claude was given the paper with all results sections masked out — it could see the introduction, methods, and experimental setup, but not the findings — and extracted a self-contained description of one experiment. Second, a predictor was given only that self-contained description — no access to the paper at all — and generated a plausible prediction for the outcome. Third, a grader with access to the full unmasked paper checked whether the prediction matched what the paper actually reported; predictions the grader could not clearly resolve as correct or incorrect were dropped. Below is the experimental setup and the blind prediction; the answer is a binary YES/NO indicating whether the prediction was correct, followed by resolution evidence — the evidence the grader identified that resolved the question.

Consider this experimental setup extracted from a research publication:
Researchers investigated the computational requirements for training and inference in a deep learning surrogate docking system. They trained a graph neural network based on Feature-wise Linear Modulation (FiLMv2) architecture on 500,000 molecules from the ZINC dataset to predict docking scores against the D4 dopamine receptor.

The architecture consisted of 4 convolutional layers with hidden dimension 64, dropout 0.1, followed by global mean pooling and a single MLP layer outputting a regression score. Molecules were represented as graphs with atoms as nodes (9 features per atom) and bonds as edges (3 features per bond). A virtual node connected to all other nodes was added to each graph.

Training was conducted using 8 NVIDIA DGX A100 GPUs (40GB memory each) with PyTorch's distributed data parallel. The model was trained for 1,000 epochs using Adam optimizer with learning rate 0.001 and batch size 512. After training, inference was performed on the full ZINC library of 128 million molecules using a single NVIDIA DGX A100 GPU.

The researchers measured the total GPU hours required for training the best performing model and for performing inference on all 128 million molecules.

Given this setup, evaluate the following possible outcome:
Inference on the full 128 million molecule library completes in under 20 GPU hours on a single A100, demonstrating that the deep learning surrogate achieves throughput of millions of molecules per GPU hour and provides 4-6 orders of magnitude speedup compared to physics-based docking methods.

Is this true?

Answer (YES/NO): NO